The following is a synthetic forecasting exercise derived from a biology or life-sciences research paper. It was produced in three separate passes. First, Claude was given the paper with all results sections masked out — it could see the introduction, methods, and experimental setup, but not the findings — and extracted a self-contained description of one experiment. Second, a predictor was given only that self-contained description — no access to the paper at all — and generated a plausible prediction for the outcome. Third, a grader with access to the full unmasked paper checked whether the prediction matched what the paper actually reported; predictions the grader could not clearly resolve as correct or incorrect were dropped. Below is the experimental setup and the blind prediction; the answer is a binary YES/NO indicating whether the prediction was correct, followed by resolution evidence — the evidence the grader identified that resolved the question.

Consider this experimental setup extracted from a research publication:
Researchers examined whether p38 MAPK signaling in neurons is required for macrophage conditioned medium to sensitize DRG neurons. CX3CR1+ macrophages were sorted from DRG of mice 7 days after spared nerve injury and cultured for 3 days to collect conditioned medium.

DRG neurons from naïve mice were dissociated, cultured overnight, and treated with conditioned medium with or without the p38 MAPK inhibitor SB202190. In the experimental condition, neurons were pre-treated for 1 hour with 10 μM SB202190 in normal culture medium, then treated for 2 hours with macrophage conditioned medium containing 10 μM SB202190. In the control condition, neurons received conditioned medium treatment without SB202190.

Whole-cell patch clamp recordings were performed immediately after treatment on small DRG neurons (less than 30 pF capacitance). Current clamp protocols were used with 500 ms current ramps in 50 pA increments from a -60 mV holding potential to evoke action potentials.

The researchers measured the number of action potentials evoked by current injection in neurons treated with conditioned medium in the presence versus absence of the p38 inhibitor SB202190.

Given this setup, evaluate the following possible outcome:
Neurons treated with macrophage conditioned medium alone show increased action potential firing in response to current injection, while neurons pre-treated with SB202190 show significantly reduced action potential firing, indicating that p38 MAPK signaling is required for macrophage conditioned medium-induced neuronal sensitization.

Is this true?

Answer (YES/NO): YES